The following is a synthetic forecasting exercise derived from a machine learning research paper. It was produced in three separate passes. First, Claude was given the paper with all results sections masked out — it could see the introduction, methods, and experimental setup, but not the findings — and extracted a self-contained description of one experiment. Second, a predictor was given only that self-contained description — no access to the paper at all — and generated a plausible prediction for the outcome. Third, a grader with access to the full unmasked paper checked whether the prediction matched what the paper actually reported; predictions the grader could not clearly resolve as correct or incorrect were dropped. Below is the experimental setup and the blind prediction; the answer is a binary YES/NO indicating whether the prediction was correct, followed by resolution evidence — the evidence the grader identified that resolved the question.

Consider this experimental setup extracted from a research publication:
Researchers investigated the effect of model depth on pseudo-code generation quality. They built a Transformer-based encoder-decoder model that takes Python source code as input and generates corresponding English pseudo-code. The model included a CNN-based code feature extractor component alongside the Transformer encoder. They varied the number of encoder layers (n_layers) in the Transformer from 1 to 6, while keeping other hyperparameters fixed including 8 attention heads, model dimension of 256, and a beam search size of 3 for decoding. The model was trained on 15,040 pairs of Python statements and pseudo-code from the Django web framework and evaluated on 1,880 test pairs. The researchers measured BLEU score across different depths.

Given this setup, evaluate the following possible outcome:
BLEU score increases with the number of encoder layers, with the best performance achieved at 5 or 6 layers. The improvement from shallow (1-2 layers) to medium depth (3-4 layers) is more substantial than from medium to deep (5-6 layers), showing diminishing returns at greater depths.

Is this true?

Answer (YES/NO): NO